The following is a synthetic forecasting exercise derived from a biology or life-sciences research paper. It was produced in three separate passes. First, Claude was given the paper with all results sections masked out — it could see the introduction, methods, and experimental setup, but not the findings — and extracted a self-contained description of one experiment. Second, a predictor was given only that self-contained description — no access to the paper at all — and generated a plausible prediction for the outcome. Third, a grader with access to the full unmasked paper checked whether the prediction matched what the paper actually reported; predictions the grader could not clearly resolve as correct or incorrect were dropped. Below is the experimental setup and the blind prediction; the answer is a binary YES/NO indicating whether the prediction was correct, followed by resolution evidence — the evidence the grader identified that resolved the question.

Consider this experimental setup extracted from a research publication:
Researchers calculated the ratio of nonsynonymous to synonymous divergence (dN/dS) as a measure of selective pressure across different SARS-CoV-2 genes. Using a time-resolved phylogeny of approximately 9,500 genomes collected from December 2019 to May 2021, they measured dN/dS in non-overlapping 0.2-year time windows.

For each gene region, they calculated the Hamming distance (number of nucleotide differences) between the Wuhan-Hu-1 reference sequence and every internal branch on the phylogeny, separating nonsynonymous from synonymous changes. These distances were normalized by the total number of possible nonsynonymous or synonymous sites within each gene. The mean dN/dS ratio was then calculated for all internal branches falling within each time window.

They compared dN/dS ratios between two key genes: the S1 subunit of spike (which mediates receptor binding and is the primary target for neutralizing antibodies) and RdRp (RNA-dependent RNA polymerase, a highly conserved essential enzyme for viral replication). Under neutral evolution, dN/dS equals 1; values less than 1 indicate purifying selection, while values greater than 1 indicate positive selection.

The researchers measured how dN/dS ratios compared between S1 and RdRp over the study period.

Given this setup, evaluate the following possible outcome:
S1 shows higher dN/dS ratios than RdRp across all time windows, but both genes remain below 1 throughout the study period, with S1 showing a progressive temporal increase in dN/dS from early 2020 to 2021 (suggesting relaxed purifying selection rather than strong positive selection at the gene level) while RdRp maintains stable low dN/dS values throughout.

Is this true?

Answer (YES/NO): NO